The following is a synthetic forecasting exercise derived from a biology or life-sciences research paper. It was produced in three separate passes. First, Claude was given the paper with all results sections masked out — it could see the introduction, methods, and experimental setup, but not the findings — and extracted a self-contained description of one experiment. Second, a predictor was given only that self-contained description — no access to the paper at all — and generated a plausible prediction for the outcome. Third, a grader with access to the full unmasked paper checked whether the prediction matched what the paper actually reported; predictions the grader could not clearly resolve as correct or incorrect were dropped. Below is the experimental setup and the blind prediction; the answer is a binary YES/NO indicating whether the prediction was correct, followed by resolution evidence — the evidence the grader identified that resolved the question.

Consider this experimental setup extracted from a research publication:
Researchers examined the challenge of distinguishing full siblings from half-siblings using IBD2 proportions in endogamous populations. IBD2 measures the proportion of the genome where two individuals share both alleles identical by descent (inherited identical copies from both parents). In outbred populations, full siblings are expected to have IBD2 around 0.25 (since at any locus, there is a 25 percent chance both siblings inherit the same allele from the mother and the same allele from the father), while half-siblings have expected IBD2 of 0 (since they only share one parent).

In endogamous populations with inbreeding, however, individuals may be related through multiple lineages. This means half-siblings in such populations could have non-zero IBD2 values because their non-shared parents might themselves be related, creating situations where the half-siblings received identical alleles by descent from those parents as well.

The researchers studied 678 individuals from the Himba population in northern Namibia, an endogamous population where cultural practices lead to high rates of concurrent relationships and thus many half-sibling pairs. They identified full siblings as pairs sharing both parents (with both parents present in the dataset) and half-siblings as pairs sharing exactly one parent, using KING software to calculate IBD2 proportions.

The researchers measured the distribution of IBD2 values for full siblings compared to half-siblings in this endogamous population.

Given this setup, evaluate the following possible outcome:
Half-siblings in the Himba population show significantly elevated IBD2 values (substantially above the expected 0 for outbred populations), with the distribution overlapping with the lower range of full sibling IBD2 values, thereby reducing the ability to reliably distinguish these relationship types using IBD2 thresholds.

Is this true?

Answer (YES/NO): YES